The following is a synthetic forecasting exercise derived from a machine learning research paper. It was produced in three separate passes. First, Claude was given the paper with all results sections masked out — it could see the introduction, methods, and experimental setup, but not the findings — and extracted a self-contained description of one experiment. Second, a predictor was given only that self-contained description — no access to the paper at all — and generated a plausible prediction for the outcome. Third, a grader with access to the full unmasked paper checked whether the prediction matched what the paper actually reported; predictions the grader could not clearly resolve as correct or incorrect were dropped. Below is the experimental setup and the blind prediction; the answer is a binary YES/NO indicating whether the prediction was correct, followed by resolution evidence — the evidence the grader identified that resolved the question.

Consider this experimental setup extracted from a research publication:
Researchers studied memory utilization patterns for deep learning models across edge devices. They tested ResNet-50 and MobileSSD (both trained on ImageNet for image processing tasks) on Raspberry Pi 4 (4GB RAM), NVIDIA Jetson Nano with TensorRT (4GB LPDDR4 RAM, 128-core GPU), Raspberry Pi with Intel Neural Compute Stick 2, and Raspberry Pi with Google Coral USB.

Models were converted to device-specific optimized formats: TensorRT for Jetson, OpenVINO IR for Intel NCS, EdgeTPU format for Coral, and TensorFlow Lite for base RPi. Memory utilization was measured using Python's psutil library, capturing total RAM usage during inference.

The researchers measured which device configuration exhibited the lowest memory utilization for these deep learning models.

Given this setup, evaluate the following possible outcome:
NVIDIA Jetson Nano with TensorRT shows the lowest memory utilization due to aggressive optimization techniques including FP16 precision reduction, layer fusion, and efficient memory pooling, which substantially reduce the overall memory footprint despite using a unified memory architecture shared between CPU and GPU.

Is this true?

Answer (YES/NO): NO